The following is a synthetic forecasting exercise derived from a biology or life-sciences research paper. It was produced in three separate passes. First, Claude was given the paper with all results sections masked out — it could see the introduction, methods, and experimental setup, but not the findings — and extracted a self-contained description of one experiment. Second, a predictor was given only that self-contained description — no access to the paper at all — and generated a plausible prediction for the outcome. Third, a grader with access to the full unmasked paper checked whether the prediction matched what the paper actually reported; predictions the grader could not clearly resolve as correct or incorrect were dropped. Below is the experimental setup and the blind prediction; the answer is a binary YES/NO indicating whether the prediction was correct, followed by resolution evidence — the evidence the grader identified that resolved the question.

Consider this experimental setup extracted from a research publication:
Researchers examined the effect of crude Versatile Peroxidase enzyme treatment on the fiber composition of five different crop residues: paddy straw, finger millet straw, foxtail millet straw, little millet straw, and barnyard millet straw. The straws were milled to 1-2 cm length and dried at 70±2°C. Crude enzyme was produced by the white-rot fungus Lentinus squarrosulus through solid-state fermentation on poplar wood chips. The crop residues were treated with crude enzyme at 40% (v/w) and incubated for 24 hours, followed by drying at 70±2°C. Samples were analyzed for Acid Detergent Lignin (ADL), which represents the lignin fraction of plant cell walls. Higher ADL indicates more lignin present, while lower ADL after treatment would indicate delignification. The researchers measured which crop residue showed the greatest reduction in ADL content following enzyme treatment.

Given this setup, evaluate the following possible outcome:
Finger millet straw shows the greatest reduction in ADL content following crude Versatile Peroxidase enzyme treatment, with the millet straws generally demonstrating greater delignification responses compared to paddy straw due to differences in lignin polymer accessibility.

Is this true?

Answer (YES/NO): NO